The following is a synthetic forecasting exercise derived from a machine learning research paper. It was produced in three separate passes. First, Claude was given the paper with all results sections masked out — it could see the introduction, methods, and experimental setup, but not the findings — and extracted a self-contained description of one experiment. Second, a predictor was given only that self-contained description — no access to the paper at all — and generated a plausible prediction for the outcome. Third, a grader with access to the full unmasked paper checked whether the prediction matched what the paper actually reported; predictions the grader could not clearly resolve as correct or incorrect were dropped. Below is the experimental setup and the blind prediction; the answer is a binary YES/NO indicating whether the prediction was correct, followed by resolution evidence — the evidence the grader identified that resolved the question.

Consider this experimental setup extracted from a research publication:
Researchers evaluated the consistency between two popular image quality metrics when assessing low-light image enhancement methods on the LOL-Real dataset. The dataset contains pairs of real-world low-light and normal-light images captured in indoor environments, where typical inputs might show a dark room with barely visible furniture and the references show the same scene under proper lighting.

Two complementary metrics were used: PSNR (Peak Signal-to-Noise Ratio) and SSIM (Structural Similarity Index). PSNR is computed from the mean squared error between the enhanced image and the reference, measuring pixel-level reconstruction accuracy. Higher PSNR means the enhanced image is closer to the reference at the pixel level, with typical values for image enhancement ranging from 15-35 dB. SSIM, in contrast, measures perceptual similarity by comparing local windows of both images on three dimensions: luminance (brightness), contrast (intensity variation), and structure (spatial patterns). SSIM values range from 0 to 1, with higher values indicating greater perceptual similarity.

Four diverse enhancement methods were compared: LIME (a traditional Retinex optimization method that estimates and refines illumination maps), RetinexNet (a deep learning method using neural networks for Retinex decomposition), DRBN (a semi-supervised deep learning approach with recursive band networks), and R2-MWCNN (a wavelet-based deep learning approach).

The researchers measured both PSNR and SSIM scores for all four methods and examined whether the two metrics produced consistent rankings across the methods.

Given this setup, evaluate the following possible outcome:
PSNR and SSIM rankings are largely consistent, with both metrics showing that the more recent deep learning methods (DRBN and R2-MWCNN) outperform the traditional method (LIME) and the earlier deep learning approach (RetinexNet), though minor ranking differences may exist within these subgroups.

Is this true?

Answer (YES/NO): YES